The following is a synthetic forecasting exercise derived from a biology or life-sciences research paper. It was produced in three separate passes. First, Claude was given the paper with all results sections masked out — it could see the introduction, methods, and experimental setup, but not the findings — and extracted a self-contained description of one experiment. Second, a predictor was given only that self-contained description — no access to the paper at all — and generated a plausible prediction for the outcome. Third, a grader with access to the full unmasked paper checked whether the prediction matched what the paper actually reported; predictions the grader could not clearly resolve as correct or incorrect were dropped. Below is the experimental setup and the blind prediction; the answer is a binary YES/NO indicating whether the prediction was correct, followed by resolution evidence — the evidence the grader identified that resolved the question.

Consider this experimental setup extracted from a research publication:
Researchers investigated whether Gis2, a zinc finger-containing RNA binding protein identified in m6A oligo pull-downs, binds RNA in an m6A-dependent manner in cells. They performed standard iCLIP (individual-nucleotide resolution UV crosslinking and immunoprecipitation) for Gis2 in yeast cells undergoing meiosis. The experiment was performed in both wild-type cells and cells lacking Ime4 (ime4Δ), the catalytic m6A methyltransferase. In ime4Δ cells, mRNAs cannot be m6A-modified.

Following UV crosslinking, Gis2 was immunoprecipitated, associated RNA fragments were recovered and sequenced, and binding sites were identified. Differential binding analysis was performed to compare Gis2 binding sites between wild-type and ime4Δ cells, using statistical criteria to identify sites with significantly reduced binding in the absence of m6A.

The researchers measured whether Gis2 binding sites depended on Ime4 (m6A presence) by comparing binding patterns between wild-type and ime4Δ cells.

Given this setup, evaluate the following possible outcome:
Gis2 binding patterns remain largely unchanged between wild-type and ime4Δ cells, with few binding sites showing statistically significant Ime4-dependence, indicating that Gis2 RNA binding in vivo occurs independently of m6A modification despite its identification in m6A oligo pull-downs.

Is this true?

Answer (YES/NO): YES